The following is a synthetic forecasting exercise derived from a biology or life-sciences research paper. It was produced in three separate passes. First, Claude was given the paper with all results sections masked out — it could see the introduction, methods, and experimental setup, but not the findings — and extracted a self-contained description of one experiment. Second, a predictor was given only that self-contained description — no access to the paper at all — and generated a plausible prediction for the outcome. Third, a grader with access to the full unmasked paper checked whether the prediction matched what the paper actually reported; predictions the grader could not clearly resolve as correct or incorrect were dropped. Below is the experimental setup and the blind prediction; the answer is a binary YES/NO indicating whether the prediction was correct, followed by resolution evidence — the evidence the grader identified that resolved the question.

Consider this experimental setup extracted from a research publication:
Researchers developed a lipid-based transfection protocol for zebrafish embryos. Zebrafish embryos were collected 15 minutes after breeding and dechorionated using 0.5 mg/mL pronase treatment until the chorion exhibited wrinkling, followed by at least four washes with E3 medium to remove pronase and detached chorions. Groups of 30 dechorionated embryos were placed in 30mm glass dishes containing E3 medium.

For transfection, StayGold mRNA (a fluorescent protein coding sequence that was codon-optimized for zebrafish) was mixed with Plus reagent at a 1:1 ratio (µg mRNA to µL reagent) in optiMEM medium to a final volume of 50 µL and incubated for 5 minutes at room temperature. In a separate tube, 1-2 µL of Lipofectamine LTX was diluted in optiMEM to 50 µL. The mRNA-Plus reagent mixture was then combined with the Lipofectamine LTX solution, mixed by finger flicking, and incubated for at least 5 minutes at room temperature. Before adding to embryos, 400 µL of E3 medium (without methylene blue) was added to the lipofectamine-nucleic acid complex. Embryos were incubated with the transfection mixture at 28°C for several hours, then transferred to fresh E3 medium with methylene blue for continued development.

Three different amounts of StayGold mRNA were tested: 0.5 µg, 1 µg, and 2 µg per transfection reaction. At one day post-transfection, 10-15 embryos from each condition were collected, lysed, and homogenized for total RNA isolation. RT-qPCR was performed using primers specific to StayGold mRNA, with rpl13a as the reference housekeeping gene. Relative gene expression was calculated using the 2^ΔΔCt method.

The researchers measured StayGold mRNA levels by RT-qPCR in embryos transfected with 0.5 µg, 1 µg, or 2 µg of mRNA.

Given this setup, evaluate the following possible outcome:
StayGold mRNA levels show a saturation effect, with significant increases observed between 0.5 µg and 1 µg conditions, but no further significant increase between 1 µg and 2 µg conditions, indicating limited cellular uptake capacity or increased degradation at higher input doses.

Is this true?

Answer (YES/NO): NO